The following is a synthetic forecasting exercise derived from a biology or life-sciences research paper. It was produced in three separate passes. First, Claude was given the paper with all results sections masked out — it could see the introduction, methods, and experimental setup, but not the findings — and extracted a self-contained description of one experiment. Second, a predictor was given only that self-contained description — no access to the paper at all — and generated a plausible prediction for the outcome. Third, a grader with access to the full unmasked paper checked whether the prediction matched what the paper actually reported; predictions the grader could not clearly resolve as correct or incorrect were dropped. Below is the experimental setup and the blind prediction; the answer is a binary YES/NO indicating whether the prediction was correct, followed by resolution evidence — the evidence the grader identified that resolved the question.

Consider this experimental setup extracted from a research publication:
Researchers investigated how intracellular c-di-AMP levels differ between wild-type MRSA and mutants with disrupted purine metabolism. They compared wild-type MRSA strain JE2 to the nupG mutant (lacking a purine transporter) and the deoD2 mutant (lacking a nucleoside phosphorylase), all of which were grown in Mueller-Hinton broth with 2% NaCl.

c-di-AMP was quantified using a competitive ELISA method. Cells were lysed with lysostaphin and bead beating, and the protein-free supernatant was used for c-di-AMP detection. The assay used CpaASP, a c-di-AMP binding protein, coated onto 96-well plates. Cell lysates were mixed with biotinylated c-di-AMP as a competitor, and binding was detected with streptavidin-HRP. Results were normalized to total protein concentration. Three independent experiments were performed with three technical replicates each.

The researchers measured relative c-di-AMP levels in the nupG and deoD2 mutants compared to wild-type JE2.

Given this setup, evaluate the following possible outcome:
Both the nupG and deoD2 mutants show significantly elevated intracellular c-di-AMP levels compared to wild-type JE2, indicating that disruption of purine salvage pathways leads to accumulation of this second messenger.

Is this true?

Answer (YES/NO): NO